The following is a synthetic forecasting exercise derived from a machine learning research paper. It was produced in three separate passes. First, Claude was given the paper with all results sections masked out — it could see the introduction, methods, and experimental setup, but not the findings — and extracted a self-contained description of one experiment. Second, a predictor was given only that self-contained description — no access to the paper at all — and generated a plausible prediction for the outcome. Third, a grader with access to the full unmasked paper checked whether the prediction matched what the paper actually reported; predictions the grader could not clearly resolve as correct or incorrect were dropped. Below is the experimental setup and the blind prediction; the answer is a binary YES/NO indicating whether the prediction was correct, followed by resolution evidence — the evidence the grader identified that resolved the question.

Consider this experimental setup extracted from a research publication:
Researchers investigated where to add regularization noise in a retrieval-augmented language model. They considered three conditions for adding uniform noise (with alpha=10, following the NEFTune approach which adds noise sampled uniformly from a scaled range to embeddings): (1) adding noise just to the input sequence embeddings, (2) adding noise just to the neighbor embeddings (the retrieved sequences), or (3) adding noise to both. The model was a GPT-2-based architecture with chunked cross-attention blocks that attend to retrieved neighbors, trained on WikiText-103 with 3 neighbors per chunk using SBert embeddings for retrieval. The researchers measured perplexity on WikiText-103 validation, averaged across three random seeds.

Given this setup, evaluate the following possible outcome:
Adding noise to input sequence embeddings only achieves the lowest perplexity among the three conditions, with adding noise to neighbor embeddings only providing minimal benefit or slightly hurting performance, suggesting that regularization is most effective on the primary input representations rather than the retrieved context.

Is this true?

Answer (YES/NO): NO